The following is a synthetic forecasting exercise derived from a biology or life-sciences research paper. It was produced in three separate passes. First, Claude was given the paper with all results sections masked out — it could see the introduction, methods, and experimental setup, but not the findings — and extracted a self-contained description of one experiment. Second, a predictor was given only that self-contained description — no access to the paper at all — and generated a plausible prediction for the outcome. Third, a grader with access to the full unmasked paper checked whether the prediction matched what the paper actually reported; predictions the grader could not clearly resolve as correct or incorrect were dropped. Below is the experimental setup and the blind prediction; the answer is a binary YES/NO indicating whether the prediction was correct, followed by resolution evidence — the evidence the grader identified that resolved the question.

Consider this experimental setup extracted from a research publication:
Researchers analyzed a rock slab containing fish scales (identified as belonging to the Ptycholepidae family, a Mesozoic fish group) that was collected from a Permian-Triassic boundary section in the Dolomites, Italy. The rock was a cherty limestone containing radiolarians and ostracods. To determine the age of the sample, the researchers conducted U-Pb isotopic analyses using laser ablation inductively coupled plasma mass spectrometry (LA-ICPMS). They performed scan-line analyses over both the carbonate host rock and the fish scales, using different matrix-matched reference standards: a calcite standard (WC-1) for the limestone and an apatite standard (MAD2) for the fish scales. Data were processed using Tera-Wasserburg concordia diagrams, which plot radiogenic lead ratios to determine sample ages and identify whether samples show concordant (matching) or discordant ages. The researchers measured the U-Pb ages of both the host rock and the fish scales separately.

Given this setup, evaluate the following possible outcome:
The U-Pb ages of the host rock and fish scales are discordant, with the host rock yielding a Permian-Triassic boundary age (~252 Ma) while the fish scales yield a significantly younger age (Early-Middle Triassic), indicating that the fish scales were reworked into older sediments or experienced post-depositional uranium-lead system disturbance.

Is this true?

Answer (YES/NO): NO